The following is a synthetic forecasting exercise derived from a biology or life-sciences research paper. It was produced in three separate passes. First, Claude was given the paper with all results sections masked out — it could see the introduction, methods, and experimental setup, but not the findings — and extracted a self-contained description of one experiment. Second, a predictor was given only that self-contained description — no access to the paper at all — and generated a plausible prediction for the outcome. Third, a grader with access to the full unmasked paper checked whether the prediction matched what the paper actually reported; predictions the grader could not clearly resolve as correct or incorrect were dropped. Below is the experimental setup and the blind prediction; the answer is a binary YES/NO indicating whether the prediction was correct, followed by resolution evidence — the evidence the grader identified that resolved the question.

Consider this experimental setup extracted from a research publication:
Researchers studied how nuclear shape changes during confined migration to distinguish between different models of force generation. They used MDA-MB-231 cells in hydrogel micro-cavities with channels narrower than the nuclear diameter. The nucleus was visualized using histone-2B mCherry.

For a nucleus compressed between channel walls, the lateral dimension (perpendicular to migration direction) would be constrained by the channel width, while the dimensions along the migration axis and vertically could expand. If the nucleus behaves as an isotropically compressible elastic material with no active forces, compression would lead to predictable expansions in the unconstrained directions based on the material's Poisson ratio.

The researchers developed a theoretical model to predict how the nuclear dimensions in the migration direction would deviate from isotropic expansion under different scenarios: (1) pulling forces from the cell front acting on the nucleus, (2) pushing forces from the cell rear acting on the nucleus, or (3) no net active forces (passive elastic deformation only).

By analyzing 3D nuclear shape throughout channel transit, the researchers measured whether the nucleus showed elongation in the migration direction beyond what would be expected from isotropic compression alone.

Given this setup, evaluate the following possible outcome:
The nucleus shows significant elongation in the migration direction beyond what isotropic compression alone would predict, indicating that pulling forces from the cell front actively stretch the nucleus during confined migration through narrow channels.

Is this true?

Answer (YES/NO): NO